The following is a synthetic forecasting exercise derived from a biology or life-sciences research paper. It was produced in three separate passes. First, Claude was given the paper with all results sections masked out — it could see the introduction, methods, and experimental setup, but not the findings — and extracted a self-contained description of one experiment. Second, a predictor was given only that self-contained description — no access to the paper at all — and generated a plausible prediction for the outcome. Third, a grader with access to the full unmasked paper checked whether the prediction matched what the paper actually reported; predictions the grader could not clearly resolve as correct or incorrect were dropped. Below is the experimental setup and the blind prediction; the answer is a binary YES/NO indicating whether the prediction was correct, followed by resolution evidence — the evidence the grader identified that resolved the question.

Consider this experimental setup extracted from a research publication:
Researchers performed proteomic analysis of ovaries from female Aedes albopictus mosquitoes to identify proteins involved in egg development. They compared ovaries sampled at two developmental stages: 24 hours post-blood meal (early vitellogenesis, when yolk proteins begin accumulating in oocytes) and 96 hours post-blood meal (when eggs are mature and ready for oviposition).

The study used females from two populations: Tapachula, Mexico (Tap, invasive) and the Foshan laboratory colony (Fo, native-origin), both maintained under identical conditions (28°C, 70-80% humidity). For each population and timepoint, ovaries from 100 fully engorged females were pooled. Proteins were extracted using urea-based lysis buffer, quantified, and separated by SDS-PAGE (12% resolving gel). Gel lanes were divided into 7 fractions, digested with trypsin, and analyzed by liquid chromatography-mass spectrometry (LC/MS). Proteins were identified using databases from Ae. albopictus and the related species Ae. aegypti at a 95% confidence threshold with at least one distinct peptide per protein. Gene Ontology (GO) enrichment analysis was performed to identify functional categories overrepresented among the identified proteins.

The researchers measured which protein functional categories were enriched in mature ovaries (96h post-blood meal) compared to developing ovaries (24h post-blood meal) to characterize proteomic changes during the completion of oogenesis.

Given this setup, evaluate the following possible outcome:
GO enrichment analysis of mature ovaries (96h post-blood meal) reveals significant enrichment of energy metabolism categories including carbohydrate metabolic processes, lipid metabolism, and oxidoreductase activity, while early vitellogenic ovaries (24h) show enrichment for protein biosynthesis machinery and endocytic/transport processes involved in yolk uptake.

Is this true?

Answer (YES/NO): NO